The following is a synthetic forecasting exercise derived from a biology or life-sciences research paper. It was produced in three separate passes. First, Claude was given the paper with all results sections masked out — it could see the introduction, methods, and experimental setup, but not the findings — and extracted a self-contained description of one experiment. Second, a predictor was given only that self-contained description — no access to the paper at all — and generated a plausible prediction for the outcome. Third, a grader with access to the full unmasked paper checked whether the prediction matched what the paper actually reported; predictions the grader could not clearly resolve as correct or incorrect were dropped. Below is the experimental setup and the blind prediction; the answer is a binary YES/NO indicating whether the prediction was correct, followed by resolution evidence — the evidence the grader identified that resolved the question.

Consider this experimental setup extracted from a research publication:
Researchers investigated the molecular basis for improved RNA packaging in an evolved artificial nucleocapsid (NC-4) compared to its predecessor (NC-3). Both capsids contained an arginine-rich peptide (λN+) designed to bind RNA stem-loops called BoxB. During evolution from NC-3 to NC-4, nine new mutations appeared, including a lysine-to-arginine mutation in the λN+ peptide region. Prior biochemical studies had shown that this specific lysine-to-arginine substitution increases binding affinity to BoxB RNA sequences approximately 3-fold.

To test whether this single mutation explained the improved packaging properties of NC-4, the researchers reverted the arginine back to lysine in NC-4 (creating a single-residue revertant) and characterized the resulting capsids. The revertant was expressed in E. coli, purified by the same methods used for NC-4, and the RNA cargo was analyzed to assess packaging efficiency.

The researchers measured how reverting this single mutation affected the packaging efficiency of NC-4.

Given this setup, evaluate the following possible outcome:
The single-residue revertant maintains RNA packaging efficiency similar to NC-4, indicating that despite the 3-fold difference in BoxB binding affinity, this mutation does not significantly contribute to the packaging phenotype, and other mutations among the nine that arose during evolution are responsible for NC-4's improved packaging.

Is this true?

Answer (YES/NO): YES